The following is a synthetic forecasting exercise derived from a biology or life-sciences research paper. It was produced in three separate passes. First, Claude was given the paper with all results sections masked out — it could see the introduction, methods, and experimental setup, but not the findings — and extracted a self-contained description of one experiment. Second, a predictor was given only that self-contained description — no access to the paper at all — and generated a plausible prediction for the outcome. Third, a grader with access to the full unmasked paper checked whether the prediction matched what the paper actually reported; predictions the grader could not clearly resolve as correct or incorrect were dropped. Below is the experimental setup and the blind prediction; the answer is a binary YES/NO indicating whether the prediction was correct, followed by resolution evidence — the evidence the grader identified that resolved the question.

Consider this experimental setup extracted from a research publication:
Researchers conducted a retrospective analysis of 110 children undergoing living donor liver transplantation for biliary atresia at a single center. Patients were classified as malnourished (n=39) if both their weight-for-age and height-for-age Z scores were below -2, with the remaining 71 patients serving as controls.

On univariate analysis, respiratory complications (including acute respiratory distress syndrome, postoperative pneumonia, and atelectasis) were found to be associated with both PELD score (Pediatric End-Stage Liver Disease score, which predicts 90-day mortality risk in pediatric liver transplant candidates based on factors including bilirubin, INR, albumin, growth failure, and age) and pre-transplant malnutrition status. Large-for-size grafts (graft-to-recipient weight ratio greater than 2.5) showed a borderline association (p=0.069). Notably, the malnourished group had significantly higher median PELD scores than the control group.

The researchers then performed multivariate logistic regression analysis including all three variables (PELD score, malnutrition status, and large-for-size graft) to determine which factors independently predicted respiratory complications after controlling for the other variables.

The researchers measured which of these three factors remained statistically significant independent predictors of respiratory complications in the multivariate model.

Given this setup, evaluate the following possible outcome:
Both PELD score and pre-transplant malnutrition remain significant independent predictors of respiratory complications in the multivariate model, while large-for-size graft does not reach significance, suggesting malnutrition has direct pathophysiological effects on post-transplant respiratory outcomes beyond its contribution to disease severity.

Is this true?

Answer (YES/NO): NO